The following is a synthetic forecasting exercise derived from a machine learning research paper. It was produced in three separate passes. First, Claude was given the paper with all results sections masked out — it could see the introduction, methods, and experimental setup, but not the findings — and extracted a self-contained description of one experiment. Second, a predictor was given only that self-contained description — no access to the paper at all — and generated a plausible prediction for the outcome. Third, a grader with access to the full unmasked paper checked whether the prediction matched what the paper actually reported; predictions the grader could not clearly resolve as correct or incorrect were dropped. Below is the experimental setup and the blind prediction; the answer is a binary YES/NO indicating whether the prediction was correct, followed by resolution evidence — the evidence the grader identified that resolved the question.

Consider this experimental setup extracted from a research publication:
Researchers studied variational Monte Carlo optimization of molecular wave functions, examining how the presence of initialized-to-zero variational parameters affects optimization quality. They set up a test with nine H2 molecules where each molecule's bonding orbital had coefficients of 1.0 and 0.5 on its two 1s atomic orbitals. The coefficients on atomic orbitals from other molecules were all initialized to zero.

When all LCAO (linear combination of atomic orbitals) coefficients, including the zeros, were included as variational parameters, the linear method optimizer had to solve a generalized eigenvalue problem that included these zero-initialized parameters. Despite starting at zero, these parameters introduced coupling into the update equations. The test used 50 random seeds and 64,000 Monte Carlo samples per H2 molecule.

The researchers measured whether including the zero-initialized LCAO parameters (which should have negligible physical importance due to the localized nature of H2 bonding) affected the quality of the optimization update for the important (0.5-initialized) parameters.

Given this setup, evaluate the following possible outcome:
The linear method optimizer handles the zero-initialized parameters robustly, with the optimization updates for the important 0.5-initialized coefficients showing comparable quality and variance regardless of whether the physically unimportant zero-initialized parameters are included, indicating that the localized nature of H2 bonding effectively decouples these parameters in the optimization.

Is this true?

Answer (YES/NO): NO